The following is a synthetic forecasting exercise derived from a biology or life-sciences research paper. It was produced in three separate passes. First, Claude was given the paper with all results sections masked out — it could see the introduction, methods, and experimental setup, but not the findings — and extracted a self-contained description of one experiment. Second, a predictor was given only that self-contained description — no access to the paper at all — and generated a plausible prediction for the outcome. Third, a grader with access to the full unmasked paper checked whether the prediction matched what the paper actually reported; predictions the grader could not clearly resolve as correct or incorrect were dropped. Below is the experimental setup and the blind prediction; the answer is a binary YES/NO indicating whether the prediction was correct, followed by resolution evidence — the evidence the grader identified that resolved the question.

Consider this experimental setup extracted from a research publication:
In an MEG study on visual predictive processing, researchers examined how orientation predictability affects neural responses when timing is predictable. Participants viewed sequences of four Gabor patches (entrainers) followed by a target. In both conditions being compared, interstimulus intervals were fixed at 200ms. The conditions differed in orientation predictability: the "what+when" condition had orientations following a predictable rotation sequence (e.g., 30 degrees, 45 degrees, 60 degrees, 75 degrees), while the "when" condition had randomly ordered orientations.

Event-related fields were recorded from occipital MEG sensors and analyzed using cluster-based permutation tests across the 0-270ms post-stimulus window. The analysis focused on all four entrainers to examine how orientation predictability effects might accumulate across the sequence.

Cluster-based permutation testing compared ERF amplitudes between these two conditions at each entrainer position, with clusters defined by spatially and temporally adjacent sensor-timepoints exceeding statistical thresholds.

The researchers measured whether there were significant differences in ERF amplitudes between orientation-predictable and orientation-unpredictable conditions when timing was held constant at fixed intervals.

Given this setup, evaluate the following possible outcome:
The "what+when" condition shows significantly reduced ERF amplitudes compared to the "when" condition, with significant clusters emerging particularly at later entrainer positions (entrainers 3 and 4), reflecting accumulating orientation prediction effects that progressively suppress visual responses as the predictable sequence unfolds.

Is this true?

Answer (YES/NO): NO